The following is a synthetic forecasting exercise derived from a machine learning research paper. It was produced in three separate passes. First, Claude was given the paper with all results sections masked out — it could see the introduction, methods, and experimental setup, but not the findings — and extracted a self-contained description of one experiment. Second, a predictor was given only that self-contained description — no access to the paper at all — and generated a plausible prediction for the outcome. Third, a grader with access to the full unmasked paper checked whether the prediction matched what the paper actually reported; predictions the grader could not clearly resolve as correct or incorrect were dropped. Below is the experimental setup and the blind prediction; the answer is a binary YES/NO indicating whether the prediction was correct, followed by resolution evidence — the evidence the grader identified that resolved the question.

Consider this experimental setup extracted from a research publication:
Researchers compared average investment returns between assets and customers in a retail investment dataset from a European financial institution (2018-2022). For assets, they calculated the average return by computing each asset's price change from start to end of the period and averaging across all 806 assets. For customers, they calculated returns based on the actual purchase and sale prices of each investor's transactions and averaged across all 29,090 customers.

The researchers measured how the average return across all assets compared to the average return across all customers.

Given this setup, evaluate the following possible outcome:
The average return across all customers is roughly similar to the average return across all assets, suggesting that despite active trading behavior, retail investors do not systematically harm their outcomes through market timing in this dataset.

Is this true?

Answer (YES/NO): NO